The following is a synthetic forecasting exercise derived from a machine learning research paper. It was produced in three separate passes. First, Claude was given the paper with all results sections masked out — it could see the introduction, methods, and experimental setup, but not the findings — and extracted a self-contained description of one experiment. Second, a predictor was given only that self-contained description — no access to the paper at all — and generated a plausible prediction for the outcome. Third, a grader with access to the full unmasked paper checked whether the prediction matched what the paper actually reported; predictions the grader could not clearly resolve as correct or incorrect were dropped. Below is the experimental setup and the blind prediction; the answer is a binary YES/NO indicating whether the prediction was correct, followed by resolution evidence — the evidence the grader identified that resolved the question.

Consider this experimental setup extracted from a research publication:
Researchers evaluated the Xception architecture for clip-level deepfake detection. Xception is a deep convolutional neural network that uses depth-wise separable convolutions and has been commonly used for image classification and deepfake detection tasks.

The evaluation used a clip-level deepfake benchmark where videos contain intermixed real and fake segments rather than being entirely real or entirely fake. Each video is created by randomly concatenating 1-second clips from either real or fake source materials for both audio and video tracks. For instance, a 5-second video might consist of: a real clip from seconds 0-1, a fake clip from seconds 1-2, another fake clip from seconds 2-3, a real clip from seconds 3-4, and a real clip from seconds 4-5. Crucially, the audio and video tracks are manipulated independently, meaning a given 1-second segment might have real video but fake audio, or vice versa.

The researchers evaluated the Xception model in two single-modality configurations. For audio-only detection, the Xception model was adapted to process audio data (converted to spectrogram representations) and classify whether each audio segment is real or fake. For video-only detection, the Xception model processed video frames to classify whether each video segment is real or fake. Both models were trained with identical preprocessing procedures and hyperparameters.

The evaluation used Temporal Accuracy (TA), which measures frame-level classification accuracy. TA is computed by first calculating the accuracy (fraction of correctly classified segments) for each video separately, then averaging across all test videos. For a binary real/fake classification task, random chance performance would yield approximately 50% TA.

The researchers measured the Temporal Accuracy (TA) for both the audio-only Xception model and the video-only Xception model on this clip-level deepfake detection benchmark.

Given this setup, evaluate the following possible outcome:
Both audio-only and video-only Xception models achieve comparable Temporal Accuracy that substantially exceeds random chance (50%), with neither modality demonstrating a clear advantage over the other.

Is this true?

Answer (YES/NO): NO